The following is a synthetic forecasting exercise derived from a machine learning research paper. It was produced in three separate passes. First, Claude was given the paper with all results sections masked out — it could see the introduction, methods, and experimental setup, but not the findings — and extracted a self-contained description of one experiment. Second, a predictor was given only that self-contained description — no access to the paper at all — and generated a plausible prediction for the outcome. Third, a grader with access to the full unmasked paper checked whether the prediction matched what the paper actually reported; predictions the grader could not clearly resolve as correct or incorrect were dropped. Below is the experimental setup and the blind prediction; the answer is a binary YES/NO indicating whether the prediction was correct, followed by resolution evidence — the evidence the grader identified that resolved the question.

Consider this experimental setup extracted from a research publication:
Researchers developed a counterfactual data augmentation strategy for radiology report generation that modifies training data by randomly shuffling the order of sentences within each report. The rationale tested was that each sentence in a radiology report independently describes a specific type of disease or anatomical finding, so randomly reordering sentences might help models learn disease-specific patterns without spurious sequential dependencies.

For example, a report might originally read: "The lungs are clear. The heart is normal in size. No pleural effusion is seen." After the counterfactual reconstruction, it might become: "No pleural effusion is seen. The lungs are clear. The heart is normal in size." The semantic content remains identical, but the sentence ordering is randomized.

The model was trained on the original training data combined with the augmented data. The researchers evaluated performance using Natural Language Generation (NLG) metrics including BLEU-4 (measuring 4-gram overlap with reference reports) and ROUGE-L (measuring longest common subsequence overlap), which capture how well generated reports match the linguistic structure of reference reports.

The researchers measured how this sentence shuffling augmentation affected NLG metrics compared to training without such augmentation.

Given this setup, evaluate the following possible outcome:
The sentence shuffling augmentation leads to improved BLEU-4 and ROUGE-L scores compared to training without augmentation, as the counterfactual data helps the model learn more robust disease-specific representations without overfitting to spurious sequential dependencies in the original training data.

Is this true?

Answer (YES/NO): NO